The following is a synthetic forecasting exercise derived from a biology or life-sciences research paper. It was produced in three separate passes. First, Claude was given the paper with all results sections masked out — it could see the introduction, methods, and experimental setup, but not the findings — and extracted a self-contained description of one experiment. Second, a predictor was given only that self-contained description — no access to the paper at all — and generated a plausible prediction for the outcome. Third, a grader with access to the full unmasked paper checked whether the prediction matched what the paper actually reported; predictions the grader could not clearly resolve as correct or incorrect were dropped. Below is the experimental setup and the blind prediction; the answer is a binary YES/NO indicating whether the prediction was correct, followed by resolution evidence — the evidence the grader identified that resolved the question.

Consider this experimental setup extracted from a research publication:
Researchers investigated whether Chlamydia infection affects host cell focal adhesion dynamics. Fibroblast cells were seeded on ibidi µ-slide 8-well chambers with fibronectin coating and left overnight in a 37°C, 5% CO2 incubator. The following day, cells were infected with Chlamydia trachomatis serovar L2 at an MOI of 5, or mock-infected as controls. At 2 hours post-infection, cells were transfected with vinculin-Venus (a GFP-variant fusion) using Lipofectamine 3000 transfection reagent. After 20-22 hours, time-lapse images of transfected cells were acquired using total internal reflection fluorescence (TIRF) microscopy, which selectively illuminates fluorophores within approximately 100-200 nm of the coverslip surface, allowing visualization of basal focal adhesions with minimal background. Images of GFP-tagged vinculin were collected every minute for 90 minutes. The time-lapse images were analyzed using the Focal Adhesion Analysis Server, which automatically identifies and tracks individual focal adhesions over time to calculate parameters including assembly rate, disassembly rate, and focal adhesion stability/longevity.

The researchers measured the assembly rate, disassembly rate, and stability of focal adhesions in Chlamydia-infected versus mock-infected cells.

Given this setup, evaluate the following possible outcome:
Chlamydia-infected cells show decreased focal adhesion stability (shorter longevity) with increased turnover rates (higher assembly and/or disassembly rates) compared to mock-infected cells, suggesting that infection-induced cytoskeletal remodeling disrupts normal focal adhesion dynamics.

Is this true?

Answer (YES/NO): NO